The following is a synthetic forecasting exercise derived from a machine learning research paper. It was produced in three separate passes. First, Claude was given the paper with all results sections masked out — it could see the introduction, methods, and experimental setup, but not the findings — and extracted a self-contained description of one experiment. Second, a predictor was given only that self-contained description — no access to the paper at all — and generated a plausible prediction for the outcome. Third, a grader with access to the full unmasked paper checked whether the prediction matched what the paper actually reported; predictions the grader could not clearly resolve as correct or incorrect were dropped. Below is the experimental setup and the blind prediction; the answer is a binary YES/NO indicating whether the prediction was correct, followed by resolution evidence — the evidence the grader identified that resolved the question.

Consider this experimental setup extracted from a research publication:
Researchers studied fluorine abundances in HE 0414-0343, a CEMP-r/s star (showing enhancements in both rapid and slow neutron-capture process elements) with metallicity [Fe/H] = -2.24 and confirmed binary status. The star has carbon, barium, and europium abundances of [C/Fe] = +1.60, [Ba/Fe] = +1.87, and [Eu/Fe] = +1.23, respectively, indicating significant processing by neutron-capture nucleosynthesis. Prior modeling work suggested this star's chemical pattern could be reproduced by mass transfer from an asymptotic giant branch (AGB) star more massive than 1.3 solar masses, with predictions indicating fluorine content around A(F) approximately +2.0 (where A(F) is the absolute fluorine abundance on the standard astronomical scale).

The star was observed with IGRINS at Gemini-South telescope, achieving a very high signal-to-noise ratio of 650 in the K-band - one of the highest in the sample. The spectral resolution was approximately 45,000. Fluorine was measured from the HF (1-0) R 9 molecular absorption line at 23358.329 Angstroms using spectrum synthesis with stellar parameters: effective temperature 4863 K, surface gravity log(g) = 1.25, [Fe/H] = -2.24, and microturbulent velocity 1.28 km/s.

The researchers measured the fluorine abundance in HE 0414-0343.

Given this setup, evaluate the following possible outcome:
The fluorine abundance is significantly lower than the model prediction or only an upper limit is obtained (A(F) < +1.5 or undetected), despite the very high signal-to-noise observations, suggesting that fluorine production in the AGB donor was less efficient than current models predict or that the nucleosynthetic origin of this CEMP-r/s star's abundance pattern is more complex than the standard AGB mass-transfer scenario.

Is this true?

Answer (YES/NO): NO